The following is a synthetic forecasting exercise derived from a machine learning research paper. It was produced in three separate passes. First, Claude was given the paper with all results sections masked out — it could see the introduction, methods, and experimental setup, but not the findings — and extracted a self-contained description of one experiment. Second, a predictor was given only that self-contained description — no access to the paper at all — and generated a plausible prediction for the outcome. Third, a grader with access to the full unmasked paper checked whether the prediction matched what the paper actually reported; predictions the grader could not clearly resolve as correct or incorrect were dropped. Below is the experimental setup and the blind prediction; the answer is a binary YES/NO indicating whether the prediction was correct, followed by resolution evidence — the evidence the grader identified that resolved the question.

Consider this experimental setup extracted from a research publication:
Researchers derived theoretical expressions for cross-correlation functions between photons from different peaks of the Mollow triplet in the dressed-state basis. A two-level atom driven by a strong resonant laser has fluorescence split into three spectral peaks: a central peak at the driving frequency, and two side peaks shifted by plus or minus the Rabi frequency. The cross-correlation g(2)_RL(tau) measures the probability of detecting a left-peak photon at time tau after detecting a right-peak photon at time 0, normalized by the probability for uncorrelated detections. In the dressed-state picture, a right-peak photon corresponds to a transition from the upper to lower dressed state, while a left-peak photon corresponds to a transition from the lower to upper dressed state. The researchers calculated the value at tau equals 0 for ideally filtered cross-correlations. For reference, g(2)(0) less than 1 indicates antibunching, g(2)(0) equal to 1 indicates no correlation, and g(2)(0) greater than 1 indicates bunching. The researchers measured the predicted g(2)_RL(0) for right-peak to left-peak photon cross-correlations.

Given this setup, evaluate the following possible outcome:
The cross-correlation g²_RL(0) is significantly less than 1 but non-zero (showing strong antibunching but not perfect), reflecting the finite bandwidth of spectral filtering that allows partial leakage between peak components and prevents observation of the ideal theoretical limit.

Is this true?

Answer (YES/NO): NO